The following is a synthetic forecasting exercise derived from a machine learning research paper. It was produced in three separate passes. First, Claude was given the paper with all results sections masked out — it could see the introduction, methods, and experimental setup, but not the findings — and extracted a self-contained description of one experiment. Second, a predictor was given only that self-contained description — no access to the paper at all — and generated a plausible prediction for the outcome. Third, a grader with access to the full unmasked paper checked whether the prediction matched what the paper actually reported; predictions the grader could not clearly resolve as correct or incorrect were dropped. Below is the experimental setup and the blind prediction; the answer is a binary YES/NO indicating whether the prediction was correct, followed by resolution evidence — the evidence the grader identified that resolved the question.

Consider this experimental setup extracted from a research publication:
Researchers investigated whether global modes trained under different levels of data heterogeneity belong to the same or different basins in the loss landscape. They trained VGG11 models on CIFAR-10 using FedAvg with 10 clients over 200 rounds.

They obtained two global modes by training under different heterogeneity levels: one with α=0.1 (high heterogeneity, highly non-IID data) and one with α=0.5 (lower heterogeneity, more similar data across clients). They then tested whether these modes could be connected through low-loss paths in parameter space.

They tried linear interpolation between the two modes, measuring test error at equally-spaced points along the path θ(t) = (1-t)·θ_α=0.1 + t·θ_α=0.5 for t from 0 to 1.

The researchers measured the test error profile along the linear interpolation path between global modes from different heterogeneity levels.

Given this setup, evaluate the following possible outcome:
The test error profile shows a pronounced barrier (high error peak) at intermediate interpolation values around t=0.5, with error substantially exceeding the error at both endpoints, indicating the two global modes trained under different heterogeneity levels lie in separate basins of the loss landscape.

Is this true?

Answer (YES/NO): YES